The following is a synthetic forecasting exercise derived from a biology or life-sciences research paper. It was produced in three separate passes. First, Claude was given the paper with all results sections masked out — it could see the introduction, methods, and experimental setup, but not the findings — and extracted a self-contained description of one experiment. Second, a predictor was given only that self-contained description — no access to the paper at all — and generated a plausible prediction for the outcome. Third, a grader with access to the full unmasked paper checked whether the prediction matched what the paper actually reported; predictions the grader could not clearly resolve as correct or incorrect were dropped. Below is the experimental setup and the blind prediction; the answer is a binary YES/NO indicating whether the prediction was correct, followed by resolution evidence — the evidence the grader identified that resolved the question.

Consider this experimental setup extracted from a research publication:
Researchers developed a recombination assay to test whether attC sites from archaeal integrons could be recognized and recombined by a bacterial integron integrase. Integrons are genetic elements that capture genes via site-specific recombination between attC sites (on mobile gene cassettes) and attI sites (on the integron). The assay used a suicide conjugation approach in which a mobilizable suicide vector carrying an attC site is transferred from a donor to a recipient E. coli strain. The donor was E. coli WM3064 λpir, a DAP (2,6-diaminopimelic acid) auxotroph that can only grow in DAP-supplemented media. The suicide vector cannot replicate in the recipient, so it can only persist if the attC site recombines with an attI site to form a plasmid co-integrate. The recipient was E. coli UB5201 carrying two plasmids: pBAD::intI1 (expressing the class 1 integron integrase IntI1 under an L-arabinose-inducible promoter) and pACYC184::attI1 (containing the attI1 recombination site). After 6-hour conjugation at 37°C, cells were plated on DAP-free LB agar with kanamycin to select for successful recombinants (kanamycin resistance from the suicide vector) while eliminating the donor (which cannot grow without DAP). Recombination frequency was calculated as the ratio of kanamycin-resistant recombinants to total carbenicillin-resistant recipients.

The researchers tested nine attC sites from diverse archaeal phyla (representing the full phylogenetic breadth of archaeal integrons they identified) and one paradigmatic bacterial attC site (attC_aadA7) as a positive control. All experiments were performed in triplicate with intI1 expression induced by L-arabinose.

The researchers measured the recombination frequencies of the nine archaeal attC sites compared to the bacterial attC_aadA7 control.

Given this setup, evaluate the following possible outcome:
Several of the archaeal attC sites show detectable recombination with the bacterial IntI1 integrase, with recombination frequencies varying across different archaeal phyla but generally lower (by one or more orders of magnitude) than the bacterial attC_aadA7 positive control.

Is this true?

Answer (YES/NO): NO